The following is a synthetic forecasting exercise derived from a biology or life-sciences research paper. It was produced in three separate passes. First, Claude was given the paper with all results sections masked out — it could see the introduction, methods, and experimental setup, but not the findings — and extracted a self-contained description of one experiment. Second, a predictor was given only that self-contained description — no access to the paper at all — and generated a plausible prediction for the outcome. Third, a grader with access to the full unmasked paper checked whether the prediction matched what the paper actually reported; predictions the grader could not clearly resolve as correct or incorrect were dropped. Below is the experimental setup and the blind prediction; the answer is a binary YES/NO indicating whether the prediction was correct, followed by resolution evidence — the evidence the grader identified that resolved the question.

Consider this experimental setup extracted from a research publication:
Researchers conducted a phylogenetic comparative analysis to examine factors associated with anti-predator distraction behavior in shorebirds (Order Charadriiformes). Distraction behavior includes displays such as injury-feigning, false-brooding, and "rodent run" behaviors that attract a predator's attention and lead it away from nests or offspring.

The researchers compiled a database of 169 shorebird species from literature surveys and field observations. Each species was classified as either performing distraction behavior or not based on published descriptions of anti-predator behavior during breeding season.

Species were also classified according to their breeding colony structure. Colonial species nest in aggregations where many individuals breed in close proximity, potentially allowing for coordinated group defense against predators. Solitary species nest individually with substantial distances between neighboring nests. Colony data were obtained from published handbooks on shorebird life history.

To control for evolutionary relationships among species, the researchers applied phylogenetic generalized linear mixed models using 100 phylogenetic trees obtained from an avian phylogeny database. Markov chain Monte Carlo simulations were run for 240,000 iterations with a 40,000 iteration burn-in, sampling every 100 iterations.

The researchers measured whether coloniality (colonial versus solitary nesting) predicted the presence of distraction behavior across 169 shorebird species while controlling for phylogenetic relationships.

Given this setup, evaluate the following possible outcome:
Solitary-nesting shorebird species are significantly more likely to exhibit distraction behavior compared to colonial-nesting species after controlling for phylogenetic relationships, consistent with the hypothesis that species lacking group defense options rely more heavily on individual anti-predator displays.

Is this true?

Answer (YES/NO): YES